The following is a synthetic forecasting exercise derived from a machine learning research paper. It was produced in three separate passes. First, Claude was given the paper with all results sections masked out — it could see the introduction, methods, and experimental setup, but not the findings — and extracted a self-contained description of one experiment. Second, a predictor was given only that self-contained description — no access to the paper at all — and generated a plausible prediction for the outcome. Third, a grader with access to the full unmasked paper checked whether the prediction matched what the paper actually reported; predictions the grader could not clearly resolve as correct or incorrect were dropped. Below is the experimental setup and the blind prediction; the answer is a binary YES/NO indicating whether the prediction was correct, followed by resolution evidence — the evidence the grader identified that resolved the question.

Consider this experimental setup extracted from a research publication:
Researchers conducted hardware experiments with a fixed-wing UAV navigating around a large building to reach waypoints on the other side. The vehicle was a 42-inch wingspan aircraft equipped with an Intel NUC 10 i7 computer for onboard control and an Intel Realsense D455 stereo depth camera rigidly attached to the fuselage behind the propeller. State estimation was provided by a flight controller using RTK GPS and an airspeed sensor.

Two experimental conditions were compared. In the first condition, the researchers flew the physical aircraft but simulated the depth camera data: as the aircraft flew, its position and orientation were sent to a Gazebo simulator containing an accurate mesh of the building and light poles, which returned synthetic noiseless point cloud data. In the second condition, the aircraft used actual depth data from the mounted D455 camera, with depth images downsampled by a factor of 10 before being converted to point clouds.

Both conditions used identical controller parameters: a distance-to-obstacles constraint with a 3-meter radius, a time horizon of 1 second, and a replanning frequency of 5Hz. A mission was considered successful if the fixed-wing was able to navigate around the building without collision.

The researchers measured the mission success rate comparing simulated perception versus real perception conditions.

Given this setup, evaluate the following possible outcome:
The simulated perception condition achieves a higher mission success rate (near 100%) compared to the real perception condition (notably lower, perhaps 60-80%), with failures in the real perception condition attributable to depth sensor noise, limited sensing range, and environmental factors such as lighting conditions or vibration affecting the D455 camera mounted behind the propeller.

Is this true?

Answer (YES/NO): NO